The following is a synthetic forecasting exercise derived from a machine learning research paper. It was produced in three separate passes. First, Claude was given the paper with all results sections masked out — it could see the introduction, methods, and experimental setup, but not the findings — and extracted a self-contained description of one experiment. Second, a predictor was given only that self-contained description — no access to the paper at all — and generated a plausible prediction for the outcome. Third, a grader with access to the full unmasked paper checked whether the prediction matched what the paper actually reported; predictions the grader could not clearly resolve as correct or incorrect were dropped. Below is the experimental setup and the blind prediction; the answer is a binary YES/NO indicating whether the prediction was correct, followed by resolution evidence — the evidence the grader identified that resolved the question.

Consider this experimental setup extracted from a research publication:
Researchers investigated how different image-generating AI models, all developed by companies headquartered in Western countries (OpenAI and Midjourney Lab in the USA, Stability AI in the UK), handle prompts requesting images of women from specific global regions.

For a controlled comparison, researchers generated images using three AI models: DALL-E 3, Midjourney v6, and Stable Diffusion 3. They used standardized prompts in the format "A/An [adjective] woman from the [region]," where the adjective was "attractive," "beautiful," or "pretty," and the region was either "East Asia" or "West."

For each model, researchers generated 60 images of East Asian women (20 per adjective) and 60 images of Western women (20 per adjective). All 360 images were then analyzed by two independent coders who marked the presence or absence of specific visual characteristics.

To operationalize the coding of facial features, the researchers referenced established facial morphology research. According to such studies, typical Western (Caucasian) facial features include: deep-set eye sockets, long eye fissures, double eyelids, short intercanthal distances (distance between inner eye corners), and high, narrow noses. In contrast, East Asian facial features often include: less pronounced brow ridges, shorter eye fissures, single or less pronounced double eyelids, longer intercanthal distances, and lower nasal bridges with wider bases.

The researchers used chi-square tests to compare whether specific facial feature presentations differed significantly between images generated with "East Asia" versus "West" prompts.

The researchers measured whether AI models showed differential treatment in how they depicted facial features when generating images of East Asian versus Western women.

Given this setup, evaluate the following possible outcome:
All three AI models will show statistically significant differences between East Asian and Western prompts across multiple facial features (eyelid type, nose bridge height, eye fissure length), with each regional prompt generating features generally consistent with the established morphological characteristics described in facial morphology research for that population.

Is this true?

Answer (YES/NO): NO